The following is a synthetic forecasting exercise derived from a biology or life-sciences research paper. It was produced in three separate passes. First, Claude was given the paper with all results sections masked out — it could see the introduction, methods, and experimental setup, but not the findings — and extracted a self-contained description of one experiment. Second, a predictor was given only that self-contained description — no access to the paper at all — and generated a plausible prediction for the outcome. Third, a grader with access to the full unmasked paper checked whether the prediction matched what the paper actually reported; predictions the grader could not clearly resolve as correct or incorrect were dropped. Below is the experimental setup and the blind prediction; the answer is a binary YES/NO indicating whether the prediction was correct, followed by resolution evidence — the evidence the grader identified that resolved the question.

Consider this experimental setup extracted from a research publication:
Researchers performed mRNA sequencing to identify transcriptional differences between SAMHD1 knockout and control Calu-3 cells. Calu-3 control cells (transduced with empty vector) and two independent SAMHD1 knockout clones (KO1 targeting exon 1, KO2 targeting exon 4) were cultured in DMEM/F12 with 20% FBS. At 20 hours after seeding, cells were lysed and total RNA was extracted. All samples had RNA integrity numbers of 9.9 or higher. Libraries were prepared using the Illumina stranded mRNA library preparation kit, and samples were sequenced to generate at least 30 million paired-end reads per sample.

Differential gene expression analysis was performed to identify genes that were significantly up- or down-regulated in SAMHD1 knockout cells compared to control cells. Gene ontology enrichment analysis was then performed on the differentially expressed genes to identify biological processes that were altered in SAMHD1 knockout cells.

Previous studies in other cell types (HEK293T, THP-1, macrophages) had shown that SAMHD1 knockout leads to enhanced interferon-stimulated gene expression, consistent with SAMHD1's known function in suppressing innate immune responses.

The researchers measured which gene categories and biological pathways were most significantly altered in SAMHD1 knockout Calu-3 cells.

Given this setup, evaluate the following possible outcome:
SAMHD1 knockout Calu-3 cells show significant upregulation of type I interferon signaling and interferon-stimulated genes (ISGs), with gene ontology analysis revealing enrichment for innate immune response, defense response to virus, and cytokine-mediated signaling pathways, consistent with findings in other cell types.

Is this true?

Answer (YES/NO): NO